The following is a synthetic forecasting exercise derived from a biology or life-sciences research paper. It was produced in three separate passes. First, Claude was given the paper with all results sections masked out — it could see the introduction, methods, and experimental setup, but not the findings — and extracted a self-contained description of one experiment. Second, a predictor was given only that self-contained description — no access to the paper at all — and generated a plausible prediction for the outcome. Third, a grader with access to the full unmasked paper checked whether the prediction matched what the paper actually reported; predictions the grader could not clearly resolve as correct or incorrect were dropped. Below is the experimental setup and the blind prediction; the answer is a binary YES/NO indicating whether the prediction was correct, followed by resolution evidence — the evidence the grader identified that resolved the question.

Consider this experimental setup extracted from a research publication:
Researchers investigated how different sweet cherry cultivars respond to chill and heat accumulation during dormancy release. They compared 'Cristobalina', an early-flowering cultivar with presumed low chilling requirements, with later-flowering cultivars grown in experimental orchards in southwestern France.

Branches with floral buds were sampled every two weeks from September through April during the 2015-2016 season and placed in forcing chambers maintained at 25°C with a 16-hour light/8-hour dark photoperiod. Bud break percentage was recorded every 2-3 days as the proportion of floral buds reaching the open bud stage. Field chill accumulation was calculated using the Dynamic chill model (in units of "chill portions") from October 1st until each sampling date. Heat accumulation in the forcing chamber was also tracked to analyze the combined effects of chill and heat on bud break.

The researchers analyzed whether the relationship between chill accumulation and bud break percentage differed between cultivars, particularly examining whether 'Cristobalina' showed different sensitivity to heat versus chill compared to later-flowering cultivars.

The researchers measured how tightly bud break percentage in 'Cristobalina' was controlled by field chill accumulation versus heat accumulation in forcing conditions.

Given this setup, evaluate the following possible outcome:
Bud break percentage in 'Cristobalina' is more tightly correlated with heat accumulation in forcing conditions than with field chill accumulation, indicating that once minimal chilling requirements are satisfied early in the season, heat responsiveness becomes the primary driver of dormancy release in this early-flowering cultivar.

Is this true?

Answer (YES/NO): NO